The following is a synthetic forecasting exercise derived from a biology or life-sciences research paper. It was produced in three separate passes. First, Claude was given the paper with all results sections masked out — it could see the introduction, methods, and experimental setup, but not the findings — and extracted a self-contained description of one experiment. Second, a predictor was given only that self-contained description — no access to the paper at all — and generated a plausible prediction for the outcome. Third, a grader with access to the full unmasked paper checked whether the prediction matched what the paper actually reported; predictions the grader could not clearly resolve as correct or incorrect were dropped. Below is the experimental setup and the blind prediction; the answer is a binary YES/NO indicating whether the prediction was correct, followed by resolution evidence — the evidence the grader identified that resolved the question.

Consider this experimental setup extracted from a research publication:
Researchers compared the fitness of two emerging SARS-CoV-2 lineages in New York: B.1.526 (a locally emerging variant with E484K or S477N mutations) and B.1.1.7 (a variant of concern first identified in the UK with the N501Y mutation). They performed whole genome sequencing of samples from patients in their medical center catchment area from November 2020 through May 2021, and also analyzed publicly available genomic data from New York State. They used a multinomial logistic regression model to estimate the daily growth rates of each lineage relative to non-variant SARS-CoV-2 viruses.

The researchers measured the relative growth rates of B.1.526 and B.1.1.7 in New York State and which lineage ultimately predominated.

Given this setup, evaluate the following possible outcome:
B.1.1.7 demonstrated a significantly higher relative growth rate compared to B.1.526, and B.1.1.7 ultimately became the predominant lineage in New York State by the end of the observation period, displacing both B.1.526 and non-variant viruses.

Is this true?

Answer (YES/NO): NO